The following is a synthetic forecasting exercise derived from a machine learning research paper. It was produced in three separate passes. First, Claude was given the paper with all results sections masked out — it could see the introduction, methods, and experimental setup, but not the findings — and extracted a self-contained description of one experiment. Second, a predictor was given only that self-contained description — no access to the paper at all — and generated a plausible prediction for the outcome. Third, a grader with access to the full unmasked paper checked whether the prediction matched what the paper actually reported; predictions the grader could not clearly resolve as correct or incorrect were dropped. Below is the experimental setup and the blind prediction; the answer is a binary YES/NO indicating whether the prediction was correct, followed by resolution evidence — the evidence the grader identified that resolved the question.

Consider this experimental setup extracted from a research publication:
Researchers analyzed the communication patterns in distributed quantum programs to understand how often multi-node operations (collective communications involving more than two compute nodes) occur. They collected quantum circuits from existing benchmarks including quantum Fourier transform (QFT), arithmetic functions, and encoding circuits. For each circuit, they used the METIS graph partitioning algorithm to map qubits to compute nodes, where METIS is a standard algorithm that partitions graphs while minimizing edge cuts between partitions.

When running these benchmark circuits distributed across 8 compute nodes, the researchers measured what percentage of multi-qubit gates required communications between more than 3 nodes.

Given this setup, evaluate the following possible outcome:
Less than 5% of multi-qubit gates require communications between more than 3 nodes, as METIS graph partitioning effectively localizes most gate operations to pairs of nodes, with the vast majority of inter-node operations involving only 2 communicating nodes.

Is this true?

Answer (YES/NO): NO